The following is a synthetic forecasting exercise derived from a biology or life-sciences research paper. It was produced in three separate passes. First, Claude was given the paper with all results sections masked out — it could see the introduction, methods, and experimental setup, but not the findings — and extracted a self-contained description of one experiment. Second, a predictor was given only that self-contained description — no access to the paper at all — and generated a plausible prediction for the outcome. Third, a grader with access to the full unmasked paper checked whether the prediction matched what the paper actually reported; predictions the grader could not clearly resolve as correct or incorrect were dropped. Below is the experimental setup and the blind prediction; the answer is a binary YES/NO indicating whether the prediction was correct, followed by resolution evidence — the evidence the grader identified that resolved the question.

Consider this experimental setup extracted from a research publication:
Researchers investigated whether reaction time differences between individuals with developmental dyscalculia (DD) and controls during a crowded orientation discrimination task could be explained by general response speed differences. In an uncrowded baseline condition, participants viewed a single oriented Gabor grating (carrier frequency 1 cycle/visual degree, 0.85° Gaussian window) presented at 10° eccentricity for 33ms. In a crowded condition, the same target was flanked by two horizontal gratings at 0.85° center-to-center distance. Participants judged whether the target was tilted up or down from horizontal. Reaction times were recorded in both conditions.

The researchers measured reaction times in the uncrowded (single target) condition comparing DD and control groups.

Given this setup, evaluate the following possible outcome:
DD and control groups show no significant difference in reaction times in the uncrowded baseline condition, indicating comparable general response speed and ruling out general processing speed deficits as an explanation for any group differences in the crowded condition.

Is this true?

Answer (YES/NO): YES